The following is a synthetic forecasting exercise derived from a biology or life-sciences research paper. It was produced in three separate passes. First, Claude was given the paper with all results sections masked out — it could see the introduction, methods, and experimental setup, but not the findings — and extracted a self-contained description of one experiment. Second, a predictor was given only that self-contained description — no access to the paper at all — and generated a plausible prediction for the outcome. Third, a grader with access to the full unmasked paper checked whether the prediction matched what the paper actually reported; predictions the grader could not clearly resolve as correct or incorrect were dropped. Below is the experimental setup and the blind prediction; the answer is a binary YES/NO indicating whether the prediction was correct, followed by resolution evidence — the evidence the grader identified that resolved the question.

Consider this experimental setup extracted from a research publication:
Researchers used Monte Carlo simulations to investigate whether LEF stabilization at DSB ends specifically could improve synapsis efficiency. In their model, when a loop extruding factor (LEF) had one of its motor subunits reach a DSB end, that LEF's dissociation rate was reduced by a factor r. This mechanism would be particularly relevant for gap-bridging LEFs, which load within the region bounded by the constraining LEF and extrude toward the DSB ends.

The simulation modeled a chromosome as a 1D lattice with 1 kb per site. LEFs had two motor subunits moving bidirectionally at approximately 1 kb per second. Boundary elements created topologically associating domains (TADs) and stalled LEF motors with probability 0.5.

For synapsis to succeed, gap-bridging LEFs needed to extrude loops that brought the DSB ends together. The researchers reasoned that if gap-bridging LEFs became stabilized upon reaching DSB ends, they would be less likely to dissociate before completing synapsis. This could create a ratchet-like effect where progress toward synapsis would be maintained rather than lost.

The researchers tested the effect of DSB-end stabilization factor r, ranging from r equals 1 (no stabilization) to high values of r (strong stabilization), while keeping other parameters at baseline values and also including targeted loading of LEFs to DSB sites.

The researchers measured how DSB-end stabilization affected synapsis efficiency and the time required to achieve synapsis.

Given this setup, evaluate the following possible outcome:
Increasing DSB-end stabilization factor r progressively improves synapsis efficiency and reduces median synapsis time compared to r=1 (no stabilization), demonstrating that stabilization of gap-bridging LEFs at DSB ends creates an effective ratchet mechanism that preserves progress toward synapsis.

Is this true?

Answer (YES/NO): NO